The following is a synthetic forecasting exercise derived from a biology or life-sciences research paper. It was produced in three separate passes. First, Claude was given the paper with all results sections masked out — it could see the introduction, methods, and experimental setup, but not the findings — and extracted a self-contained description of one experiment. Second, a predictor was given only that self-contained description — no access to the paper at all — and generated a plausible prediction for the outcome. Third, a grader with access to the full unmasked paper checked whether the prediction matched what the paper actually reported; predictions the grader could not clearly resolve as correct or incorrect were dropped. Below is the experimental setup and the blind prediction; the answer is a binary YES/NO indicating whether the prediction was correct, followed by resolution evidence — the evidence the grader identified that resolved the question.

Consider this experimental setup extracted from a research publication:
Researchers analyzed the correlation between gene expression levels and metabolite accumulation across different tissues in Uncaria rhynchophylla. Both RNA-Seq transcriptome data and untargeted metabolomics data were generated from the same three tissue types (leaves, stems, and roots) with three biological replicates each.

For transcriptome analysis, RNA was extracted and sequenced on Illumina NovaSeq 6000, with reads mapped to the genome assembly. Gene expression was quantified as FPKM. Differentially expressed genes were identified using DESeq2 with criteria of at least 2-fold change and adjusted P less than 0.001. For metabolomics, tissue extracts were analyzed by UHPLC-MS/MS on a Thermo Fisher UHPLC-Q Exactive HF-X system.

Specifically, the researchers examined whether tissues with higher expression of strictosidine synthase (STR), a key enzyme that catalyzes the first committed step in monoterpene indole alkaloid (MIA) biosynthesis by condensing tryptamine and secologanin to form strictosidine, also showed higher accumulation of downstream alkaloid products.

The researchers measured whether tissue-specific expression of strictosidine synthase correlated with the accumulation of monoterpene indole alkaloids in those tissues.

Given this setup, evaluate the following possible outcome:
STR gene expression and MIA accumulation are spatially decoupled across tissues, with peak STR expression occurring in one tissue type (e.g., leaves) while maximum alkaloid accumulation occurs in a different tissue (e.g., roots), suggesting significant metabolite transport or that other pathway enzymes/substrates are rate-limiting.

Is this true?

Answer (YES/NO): YES